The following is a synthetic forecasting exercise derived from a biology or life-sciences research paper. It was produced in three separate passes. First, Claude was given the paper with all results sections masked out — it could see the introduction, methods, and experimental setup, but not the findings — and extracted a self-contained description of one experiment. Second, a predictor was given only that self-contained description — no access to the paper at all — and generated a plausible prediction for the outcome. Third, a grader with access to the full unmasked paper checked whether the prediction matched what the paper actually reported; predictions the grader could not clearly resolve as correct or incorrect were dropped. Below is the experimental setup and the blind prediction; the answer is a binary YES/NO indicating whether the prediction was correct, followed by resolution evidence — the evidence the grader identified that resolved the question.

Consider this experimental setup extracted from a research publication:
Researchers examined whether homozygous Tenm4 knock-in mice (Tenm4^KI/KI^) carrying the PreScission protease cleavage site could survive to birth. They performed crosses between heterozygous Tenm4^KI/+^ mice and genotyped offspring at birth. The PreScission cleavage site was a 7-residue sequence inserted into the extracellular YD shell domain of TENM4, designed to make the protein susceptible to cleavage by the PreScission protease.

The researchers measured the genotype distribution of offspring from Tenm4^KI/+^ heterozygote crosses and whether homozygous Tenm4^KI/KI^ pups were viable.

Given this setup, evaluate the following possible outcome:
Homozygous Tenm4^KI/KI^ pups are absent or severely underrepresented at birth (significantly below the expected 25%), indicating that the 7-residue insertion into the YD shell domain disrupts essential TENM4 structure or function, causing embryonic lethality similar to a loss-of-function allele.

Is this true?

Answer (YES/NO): YES